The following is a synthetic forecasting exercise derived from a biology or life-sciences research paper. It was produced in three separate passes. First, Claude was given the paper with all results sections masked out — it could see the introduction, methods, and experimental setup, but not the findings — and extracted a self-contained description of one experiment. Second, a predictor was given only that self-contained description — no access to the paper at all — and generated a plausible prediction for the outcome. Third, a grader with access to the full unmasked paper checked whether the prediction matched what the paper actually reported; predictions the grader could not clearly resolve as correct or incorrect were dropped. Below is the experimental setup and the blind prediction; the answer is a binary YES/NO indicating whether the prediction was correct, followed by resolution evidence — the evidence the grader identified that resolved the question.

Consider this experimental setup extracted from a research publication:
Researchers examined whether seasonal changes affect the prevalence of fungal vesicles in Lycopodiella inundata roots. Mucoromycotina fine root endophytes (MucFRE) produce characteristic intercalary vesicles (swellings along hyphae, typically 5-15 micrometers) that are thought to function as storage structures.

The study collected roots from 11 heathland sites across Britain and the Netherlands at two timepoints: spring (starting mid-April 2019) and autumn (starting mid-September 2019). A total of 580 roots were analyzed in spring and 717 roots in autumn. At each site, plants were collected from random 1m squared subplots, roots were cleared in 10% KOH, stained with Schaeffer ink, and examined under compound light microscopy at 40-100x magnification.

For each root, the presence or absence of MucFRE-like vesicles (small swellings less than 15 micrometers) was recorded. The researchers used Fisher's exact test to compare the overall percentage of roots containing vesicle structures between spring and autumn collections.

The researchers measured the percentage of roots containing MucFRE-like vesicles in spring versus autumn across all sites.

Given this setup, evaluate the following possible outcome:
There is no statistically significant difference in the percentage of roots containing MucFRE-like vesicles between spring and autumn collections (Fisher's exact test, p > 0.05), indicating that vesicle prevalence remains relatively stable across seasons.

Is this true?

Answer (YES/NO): NO